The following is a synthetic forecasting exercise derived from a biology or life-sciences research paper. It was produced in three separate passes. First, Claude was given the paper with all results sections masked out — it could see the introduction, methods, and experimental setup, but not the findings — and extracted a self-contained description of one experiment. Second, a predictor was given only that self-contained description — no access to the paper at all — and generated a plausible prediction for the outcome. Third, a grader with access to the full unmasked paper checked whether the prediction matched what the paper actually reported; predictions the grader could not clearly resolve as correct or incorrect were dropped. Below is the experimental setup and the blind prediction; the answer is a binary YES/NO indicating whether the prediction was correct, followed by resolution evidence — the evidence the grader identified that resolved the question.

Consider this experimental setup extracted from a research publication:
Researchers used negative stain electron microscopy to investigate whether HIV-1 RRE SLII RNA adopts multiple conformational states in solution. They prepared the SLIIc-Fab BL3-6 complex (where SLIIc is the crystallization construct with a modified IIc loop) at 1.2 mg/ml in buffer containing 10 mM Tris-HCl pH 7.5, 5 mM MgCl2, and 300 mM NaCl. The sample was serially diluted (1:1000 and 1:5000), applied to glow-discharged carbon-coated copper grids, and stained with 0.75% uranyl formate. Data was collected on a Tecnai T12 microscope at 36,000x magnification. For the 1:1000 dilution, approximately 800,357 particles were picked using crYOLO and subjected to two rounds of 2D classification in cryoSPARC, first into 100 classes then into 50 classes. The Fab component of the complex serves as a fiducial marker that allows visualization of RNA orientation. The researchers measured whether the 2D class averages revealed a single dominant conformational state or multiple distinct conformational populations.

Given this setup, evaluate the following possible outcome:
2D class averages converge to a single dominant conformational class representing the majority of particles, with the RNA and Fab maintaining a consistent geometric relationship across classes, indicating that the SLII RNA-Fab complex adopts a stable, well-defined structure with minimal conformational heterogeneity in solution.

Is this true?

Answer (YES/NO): NO